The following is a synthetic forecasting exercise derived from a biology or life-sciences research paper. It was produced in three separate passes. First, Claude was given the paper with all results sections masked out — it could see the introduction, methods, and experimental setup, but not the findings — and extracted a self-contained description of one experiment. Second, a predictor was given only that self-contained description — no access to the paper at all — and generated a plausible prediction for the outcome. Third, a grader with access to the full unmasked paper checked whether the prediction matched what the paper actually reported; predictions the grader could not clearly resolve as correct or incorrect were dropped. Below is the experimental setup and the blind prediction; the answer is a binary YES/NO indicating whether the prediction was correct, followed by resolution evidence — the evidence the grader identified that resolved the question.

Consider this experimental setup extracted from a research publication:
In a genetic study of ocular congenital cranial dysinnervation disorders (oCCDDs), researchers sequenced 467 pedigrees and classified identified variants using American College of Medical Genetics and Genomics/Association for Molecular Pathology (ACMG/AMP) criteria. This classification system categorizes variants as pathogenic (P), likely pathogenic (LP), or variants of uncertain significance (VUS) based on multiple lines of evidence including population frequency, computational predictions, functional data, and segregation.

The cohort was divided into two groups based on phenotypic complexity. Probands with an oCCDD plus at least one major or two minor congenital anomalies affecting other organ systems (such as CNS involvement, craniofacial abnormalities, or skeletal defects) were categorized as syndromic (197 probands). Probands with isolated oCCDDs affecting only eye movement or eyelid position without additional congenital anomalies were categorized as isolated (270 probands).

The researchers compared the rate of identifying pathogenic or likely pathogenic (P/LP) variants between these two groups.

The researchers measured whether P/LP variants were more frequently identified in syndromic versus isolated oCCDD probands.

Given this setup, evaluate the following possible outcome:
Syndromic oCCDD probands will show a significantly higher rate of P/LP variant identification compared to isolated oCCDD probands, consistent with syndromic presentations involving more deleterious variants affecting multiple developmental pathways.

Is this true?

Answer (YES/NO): YES